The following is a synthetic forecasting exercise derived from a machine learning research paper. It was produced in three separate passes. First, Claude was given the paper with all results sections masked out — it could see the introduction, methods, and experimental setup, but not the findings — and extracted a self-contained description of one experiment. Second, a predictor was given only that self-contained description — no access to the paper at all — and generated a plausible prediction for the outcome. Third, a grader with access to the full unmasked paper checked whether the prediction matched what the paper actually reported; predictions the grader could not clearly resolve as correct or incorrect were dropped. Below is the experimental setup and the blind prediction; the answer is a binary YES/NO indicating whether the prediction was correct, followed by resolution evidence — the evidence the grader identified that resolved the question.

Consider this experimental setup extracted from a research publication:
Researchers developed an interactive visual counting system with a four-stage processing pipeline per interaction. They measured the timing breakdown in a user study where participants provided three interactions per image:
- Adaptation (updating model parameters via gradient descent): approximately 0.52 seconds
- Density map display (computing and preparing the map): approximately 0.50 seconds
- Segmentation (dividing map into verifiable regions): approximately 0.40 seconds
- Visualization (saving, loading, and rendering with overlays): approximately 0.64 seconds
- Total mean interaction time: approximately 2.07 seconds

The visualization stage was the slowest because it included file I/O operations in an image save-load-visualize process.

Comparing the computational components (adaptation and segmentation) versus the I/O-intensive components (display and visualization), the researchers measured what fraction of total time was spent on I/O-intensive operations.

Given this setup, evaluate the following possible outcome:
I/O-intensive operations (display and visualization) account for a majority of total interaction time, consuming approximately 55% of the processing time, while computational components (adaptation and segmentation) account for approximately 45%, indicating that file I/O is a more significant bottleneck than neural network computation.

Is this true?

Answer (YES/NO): YES